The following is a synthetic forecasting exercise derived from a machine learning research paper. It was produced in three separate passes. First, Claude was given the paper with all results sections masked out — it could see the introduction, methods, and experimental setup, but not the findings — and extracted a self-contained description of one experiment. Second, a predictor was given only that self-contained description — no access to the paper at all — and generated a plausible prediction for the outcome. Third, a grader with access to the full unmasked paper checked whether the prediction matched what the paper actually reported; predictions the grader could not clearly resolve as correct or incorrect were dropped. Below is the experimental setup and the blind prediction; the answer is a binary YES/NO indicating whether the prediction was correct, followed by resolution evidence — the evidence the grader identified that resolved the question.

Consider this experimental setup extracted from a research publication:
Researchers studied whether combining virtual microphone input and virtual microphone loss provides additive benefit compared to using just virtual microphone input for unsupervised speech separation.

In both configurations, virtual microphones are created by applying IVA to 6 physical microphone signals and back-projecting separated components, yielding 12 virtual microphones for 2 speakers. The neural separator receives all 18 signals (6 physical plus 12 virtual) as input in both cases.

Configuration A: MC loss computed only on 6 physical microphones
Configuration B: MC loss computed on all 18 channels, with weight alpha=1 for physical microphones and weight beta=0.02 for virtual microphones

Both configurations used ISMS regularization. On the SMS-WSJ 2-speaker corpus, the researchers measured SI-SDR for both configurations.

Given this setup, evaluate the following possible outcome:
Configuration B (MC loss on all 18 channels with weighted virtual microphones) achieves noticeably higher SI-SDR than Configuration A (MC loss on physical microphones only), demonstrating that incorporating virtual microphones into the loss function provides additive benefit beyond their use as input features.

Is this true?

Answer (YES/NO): NO